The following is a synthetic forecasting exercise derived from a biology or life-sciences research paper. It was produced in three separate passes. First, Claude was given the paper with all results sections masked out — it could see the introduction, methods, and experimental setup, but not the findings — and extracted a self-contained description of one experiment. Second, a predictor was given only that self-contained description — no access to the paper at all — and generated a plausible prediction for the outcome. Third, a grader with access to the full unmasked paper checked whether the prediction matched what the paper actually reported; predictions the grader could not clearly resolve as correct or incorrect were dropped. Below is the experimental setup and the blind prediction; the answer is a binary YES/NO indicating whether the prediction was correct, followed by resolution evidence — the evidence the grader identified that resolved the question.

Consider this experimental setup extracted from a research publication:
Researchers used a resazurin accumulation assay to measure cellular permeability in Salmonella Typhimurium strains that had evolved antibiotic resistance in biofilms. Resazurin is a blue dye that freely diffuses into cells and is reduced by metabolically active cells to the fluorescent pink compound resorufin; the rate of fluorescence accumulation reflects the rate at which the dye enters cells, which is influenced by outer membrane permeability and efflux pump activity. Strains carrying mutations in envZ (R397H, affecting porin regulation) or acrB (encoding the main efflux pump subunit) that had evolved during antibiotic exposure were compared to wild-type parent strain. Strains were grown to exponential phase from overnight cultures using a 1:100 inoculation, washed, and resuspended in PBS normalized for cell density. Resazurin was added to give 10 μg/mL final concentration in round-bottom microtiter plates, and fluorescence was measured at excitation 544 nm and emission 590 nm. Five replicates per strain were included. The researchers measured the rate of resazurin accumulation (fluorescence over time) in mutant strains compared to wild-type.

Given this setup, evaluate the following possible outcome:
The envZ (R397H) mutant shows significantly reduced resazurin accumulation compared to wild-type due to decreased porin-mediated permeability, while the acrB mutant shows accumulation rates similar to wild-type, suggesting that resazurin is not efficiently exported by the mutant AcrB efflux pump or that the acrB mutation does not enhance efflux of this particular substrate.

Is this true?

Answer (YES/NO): YES